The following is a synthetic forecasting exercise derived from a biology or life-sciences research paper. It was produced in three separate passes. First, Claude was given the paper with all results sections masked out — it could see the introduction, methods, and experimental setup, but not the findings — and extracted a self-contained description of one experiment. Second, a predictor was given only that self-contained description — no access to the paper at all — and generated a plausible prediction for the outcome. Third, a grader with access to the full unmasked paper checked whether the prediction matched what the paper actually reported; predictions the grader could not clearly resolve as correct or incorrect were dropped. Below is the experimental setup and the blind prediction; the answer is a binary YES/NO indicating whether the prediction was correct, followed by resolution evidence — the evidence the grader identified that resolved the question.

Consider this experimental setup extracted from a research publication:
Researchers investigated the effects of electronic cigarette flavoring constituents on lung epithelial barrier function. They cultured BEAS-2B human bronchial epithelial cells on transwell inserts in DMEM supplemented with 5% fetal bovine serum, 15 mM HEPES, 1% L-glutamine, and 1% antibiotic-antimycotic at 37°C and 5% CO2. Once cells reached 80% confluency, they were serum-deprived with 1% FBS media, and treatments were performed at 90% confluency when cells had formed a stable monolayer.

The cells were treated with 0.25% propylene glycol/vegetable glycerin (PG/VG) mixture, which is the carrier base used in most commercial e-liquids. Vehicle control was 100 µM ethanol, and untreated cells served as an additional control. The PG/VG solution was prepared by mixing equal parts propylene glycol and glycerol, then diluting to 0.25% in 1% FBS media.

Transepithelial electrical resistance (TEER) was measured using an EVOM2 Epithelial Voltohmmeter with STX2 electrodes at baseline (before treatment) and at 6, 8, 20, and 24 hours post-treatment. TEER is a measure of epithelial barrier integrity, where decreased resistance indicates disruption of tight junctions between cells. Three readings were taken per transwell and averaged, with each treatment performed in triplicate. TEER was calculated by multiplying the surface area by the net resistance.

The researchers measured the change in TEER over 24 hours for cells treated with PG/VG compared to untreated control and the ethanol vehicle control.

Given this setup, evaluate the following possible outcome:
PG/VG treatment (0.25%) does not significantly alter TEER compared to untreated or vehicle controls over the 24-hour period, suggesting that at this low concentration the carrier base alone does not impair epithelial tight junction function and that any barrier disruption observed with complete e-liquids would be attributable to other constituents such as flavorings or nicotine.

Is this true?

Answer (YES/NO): NO